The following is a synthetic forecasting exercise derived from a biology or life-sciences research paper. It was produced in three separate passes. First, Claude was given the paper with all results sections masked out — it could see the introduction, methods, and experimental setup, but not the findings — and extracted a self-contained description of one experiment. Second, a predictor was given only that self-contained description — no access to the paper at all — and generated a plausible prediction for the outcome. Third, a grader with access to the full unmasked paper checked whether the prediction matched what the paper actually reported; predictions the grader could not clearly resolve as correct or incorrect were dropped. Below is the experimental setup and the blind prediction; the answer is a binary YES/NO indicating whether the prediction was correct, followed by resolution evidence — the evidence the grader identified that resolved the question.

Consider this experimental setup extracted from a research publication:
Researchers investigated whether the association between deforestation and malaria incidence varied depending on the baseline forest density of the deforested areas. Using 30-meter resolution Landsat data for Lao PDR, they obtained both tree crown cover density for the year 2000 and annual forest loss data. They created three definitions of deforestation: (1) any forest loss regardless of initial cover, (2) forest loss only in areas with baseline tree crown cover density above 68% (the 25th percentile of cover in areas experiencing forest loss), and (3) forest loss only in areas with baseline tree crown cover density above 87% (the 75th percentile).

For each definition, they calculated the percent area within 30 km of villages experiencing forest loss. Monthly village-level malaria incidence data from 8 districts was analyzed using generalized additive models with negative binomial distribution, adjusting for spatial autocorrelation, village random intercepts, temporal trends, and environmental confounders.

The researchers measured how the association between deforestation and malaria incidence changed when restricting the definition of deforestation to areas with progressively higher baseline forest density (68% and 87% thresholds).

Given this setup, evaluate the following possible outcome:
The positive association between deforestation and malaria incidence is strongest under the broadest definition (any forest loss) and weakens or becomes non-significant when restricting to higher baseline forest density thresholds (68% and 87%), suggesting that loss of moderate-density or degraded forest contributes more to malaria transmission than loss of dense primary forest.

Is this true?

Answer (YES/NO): NO